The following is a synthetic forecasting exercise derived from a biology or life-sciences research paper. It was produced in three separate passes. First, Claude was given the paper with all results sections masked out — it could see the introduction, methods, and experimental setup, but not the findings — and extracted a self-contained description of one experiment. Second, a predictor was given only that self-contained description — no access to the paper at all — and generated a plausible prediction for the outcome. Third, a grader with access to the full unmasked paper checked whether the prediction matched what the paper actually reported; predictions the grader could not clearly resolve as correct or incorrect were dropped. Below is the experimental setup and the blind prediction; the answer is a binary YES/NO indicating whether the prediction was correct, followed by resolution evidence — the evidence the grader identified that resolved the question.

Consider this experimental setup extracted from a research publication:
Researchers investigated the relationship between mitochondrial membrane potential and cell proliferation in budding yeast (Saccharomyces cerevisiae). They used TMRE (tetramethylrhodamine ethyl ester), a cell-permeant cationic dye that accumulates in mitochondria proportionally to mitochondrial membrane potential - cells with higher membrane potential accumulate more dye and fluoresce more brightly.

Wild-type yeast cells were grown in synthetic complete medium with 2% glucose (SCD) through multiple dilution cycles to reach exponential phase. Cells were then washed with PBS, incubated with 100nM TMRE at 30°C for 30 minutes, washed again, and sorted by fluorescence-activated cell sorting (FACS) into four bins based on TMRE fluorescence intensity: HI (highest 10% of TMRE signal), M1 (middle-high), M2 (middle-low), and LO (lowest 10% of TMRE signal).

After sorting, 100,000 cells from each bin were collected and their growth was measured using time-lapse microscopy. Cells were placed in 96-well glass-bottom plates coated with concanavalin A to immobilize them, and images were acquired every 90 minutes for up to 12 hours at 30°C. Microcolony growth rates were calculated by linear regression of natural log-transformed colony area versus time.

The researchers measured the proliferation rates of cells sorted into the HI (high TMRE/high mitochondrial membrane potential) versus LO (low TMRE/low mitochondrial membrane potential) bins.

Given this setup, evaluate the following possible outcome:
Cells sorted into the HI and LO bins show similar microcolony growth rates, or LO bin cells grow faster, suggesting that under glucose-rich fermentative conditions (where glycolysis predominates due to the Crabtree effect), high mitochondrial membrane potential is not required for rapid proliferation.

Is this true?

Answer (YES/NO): YES